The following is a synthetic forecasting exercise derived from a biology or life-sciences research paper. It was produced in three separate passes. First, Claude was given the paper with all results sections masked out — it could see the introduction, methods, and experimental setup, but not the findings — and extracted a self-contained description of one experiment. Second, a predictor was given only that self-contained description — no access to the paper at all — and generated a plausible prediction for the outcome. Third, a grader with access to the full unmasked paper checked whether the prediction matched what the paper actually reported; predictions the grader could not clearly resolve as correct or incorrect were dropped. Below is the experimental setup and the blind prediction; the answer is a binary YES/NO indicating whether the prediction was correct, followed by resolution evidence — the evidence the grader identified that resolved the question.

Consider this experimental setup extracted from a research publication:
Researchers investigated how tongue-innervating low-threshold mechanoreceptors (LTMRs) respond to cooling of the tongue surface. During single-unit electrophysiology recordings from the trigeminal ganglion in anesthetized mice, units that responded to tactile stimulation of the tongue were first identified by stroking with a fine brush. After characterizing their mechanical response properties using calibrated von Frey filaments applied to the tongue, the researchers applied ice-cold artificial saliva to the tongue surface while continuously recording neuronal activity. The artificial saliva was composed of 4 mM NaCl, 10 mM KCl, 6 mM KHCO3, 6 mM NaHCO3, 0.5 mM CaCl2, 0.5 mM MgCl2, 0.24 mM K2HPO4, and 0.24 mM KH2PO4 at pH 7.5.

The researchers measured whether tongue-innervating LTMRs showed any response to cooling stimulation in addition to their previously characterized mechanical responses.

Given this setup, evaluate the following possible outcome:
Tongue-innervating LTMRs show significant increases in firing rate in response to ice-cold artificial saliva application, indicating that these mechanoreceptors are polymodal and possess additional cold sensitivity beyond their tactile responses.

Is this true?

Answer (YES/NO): NO